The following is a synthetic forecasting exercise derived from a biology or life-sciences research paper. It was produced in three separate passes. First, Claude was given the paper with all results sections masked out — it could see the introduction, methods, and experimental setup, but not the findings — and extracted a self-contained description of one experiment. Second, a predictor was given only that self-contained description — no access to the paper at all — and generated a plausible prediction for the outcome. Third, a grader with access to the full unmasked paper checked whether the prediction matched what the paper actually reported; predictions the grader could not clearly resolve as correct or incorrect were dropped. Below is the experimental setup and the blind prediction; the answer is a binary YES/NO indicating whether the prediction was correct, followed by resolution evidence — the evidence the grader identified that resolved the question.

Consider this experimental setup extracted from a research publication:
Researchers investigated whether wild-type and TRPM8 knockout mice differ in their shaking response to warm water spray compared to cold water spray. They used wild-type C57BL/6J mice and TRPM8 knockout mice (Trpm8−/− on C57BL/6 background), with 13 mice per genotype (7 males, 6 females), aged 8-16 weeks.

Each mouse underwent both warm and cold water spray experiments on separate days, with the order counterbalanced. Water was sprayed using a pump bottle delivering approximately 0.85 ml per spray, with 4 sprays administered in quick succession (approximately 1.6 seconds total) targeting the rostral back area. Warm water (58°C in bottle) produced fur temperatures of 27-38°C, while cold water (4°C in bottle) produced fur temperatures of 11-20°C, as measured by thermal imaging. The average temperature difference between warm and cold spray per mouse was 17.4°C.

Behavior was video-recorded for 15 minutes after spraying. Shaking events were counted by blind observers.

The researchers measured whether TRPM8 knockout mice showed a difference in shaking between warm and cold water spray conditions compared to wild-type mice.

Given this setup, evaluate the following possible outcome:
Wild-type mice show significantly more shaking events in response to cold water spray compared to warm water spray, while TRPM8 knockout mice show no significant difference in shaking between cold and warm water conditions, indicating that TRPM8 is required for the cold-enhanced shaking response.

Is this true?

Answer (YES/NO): NO